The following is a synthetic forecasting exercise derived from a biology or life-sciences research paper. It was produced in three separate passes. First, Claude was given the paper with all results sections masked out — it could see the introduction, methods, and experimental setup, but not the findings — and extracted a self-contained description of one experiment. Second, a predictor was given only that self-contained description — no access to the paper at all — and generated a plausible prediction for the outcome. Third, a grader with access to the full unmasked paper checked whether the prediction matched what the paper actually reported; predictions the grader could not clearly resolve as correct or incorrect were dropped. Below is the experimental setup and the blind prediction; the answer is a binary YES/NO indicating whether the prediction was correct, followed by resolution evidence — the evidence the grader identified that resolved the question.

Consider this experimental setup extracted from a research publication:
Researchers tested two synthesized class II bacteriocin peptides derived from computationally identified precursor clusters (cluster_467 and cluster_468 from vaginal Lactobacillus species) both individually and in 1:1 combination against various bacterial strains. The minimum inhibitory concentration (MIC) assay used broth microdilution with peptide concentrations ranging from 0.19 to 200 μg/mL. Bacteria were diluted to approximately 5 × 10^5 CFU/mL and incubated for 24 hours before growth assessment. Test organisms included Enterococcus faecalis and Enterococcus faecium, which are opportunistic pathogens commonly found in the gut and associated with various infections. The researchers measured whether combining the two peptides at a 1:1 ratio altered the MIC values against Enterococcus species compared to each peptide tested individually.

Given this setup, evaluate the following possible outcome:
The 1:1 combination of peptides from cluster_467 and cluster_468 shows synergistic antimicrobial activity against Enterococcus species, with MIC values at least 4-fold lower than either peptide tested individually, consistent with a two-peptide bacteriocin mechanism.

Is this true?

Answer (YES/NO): NO